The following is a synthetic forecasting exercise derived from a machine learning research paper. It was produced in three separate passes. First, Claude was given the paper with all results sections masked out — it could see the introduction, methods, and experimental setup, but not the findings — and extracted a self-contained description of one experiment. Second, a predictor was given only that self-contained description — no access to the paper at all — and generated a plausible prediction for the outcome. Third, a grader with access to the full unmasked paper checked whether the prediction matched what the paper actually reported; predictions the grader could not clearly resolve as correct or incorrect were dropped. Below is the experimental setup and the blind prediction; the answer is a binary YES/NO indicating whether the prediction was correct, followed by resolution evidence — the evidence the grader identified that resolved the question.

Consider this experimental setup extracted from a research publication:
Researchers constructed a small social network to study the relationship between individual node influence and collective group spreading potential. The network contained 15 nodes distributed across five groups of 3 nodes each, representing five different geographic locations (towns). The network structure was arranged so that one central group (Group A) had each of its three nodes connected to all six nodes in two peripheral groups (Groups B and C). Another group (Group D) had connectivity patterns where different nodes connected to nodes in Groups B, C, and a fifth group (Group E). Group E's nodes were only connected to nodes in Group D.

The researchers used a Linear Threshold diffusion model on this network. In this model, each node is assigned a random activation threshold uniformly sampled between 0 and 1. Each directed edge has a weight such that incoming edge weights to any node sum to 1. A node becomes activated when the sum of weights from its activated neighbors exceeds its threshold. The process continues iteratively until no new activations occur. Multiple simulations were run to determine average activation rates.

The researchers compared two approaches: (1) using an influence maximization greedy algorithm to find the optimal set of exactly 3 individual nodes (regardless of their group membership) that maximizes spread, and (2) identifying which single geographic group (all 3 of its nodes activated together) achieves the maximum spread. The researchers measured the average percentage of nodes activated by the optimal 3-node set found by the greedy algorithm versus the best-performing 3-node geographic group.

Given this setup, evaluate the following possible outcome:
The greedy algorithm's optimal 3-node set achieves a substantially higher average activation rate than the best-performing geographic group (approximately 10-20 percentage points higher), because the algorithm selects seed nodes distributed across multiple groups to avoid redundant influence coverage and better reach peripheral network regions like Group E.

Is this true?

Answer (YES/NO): NO